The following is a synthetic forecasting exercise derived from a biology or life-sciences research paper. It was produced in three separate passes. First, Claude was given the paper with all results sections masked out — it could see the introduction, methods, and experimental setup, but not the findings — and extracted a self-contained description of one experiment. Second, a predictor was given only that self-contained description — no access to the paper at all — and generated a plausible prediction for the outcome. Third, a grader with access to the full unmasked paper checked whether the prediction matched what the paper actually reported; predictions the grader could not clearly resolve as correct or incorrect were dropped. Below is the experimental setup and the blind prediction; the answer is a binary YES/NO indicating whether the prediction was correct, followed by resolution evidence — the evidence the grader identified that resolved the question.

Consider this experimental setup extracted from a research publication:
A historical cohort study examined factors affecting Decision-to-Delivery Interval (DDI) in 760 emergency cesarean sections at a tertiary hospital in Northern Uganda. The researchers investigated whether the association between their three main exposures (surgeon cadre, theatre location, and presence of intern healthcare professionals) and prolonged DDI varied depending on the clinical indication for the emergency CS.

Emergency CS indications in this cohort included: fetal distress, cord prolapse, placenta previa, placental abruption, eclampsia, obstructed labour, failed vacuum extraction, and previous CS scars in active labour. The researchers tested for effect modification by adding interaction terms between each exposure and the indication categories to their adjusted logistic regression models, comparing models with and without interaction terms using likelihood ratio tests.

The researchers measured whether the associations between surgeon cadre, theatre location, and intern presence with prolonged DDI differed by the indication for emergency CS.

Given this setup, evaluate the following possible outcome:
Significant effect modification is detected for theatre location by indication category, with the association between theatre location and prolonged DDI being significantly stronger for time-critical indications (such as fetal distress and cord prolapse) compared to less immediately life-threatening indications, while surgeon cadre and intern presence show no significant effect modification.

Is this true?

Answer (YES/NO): NO